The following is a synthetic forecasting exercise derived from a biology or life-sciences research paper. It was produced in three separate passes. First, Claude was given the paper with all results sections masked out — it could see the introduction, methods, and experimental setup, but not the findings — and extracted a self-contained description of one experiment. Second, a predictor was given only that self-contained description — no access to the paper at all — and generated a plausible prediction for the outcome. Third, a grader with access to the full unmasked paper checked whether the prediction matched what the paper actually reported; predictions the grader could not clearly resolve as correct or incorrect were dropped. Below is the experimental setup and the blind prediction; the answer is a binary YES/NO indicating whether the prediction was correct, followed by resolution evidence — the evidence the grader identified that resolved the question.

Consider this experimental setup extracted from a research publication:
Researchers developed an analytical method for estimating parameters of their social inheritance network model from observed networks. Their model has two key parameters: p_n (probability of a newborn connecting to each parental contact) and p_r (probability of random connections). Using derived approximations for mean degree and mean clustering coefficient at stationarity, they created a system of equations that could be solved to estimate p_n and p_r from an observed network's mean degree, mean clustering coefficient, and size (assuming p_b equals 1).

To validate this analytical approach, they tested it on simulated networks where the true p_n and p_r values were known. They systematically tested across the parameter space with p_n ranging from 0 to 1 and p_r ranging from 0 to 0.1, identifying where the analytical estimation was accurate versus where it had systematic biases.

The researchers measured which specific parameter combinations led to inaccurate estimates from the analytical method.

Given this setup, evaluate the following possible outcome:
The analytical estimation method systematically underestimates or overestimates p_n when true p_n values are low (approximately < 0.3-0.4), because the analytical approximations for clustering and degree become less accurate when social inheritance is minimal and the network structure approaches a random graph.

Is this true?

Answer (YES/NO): NO